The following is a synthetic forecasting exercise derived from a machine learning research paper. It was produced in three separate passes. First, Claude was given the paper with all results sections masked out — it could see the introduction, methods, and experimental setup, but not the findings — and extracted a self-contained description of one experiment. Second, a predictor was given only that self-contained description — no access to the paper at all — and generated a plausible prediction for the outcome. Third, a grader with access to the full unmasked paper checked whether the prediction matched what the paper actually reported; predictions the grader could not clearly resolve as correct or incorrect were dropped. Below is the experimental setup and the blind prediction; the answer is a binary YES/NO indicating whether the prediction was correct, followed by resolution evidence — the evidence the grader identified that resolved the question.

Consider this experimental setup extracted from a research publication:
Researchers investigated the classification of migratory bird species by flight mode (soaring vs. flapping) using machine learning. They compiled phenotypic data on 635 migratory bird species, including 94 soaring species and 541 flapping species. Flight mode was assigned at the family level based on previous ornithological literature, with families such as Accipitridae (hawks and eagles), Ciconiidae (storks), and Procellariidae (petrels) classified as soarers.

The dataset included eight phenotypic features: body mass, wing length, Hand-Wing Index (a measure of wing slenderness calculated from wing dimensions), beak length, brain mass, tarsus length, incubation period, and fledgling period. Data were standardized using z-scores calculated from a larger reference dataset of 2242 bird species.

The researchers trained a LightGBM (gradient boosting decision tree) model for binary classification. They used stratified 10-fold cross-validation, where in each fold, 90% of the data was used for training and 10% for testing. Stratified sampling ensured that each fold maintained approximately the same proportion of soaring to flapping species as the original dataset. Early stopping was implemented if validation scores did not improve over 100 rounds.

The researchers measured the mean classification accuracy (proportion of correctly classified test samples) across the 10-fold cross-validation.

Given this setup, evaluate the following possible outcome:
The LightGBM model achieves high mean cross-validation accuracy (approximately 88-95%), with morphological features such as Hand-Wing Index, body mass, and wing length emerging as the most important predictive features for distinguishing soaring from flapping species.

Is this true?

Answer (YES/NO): NO